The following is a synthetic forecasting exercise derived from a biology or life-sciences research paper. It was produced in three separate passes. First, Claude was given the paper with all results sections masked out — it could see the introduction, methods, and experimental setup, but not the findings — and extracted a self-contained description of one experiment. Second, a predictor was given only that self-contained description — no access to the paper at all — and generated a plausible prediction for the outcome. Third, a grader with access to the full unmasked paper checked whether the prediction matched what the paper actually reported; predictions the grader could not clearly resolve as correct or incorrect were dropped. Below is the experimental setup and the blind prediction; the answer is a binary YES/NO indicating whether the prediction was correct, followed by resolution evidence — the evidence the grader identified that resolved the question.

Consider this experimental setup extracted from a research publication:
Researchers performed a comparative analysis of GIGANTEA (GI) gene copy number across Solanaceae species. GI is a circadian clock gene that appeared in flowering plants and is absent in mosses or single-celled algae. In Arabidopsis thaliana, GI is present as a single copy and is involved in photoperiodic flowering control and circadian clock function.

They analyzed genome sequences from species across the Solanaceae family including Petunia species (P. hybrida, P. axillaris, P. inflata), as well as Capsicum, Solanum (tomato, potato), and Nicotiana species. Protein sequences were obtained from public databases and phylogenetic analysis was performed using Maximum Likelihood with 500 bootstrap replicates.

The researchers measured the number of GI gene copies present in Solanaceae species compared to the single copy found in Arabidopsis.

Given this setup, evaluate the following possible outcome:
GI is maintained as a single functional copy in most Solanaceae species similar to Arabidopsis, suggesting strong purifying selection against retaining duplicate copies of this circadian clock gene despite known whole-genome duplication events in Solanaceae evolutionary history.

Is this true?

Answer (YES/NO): NO